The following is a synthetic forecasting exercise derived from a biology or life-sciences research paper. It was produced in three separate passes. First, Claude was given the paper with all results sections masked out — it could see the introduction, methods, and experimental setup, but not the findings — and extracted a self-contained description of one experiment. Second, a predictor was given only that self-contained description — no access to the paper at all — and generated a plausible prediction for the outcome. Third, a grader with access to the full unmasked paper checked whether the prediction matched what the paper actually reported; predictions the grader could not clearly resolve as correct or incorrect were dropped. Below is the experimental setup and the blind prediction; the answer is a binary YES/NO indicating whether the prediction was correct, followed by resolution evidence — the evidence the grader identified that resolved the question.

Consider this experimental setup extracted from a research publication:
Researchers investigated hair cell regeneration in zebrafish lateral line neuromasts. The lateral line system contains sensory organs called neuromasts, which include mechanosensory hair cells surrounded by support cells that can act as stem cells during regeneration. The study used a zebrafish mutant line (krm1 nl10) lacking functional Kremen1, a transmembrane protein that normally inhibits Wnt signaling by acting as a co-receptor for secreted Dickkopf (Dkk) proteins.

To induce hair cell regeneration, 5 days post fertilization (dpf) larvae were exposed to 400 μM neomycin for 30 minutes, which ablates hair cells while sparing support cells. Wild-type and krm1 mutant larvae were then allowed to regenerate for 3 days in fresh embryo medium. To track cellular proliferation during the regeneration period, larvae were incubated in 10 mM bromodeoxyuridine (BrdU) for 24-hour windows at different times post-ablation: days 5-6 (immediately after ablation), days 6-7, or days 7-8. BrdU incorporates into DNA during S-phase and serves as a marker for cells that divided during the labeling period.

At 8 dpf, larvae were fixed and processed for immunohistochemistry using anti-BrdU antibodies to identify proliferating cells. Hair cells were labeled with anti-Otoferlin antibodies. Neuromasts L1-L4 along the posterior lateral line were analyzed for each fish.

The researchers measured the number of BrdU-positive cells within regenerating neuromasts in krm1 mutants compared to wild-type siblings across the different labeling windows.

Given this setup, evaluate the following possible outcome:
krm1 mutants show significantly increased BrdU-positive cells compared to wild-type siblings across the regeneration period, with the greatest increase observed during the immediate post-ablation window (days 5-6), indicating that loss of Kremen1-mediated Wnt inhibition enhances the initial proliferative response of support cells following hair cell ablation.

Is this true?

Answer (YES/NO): NO